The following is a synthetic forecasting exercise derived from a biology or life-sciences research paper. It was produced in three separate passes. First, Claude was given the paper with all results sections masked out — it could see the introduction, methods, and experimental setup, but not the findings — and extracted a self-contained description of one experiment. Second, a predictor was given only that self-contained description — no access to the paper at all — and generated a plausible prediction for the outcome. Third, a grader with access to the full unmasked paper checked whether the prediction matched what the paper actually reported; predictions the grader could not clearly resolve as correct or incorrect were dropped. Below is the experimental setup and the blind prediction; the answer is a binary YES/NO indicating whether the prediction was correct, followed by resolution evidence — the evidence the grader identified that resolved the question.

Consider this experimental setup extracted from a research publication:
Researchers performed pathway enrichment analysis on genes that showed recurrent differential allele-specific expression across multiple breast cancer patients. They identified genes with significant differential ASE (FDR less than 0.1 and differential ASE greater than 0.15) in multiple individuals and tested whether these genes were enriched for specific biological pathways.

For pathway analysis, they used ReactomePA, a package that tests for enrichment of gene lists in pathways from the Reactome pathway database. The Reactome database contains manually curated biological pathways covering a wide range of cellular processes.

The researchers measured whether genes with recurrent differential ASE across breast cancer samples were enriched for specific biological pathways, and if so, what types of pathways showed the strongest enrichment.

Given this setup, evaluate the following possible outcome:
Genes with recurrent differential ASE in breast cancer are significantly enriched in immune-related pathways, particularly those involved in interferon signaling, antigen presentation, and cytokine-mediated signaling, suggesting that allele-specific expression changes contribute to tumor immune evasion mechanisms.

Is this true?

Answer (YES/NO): NO